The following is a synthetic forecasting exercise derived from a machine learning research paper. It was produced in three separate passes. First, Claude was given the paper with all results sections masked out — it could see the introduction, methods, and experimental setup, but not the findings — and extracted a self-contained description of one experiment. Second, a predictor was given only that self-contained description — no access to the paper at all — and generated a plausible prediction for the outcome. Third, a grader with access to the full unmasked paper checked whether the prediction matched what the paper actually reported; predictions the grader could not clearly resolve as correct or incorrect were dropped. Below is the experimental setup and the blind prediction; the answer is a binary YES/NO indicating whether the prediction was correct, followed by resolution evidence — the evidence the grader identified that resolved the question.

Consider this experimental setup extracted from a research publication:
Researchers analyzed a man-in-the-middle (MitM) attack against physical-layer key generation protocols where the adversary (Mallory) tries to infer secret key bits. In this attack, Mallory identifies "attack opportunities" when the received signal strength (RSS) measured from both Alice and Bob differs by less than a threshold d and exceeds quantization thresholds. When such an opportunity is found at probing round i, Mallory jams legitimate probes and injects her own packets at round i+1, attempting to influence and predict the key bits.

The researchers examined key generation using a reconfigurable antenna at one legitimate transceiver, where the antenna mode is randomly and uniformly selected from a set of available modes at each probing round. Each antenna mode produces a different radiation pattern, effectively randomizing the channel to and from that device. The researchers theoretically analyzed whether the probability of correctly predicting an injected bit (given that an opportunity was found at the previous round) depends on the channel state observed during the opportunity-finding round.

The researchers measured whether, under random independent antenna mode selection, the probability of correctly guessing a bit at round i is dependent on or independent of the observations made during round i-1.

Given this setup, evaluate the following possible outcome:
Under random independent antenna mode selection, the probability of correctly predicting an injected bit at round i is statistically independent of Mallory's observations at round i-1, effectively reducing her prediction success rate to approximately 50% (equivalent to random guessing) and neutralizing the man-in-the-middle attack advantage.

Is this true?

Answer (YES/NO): NO